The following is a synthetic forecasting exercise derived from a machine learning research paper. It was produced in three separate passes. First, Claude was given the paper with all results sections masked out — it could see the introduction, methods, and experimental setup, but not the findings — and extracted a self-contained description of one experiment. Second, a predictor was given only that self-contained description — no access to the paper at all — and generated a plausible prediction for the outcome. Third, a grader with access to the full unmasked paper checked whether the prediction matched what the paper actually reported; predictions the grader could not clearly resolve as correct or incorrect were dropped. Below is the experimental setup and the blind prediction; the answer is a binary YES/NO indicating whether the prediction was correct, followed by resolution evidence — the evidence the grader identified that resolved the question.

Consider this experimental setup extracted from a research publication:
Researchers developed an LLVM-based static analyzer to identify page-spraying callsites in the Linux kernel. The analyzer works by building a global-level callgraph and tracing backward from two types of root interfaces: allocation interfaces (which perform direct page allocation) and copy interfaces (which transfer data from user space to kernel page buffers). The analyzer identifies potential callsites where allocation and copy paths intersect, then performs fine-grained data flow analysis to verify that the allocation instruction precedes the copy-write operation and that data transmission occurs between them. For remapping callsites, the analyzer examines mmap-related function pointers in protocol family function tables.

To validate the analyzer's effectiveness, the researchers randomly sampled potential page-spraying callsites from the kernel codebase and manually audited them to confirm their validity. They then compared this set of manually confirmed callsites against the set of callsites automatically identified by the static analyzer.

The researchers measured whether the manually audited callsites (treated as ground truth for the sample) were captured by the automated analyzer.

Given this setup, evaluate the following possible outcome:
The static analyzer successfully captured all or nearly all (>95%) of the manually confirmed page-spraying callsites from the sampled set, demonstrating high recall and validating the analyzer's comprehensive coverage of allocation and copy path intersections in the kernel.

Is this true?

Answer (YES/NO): YES